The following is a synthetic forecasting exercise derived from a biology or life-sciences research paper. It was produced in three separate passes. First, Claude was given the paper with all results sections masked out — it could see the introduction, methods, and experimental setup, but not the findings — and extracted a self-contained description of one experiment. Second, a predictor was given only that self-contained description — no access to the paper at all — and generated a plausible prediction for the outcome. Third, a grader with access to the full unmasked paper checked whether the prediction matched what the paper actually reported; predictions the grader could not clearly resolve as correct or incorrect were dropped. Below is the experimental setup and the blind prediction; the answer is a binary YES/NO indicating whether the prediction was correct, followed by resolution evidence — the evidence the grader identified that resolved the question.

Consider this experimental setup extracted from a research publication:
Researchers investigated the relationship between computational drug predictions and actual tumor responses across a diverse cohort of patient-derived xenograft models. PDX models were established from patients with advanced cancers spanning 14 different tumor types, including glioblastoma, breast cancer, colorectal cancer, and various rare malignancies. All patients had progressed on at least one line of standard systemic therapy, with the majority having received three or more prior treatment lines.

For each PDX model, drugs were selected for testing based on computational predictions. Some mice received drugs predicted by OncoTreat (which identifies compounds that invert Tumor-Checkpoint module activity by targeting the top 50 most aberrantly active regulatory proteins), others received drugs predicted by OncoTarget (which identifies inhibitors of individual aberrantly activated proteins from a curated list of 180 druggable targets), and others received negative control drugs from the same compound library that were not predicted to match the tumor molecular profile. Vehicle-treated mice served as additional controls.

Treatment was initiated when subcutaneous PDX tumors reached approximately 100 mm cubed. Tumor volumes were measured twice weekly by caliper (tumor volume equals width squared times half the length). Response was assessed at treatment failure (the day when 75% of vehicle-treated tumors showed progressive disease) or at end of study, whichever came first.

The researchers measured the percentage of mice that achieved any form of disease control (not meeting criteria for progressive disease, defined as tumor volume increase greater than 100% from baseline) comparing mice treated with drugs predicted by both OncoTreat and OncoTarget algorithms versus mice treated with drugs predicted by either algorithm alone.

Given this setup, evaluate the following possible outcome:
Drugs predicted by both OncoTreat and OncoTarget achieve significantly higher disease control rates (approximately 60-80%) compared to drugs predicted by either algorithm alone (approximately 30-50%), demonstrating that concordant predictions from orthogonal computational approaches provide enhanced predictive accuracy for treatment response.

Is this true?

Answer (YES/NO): NO